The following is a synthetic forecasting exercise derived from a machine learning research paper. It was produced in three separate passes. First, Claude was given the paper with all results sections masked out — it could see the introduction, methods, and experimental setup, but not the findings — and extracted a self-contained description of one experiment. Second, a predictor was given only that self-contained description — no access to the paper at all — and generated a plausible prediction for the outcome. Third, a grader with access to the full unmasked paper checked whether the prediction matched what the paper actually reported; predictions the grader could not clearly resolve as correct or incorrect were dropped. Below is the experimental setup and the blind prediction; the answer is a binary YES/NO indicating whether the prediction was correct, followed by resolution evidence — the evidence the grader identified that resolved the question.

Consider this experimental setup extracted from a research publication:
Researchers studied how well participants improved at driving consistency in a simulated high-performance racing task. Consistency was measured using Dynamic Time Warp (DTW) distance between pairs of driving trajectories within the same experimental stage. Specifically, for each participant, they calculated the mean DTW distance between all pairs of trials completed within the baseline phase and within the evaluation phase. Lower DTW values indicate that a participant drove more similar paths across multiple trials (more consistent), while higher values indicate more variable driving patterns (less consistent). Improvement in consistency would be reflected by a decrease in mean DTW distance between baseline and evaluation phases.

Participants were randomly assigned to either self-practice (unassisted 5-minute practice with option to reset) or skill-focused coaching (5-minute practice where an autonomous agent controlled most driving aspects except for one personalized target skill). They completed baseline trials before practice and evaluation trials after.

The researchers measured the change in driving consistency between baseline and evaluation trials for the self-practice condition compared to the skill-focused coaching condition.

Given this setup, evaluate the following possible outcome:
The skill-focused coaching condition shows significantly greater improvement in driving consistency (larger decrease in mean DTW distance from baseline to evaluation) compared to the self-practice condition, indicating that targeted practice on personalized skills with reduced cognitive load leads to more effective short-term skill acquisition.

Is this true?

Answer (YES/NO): NO